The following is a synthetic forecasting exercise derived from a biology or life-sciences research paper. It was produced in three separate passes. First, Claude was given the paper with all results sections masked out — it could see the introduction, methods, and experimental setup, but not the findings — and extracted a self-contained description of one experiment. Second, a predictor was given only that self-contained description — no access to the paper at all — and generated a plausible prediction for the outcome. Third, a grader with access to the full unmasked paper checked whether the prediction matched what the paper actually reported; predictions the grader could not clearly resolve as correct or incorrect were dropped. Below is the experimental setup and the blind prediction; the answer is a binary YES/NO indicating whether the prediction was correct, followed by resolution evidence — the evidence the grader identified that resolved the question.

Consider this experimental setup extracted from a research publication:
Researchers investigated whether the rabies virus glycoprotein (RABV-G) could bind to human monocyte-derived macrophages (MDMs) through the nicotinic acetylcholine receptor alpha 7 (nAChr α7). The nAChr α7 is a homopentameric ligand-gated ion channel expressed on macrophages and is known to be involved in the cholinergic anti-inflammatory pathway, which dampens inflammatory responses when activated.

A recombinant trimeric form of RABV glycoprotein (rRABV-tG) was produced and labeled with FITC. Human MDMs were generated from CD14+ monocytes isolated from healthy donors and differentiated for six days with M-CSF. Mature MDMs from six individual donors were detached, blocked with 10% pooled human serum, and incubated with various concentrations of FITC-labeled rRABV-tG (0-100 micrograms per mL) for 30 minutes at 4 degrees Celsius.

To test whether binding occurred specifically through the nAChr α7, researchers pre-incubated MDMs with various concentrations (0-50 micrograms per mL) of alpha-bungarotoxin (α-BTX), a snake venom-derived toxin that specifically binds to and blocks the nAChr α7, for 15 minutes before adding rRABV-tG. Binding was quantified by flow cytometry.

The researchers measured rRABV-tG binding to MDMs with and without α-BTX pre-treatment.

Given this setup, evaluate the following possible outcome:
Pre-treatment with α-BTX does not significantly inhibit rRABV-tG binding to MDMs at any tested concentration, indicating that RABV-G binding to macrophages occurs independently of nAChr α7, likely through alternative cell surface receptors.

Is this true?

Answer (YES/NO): NO